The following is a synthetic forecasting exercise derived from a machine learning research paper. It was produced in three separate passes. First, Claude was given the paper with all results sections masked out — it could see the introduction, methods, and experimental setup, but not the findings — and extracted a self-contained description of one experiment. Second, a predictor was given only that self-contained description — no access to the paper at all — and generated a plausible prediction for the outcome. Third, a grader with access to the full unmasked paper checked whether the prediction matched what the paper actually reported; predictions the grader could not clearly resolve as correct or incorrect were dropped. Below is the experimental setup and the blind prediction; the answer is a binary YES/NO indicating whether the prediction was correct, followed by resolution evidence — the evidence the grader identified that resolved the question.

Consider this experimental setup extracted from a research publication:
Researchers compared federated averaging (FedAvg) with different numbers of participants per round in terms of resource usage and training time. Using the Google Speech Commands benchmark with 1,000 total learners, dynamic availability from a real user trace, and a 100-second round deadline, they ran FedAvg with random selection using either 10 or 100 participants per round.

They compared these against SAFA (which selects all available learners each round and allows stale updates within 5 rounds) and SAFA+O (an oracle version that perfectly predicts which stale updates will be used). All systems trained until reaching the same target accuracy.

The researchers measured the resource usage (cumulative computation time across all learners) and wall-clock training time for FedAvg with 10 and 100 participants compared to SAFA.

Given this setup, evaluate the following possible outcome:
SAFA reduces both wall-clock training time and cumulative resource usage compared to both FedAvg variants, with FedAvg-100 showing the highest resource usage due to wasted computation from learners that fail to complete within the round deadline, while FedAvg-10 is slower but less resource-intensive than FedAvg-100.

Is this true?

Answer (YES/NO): NO